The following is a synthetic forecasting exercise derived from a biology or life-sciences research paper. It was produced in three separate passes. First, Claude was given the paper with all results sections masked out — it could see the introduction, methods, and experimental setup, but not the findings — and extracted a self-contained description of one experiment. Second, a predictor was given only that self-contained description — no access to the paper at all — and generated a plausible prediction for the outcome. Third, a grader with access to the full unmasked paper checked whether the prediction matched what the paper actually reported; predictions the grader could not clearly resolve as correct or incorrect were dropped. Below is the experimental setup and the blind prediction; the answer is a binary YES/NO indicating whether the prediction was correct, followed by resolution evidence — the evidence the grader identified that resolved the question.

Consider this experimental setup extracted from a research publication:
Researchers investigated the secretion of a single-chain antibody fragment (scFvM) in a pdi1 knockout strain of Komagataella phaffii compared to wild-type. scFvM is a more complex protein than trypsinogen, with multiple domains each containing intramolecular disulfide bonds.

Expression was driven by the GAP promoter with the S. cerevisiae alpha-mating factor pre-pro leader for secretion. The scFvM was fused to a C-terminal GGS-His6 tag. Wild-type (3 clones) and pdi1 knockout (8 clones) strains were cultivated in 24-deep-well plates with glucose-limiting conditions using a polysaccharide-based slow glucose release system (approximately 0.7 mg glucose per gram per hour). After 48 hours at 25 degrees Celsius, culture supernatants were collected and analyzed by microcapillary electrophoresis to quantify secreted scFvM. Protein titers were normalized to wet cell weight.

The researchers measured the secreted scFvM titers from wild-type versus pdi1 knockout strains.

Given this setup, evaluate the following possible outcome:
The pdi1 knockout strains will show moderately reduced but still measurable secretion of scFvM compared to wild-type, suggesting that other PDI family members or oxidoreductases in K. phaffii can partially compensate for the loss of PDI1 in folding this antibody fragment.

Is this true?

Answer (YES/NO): YES